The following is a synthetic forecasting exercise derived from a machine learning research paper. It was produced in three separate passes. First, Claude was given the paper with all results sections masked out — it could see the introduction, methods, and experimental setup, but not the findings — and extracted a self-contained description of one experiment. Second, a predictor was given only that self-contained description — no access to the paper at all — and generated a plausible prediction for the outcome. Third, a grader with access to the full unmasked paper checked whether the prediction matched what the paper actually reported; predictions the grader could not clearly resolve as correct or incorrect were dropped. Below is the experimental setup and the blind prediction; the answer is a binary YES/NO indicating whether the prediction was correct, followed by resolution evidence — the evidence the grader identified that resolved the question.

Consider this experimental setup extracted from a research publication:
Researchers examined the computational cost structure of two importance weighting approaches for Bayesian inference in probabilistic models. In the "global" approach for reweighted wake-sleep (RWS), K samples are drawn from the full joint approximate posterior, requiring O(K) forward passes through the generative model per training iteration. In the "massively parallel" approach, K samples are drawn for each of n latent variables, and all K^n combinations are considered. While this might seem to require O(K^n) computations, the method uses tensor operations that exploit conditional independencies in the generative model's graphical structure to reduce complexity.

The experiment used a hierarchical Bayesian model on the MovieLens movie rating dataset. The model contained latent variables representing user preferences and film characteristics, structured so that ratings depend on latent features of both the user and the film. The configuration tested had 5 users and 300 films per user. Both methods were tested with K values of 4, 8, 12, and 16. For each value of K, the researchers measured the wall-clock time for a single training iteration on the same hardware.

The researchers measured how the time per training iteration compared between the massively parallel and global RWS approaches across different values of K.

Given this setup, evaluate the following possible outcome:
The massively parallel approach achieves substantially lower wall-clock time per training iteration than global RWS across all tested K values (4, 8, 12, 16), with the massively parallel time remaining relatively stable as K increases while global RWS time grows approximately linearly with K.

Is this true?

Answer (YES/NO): NO